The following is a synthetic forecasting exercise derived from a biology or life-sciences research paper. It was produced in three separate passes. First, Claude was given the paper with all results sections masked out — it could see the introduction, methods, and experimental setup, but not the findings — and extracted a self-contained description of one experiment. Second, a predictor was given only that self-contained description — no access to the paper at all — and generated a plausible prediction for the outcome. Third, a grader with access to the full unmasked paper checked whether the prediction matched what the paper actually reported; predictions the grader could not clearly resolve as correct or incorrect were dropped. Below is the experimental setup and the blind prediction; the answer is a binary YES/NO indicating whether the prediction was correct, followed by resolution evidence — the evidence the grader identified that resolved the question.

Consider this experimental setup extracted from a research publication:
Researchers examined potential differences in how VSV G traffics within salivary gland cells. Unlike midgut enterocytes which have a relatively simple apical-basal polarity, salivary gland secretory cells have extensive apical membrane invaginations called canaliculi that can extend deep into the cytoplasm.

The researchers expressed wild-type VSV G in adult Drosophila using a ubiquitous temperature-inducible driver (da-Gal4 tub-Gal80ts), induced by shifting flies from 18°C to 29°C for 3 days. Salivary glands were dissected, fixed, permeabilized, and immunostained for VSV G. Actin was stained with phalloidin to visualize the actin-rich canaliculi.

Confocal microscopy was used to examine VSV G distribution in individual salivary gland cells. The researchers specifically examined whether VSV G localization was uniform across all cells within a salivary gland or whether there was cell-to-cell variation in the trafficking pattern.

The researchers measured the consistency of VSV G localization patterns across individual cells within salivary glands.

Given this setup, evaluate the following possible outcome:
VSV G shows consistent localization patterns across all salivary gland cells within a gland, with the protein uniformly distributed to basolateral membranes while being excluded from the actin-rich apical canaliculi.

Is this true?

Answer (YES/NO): NO